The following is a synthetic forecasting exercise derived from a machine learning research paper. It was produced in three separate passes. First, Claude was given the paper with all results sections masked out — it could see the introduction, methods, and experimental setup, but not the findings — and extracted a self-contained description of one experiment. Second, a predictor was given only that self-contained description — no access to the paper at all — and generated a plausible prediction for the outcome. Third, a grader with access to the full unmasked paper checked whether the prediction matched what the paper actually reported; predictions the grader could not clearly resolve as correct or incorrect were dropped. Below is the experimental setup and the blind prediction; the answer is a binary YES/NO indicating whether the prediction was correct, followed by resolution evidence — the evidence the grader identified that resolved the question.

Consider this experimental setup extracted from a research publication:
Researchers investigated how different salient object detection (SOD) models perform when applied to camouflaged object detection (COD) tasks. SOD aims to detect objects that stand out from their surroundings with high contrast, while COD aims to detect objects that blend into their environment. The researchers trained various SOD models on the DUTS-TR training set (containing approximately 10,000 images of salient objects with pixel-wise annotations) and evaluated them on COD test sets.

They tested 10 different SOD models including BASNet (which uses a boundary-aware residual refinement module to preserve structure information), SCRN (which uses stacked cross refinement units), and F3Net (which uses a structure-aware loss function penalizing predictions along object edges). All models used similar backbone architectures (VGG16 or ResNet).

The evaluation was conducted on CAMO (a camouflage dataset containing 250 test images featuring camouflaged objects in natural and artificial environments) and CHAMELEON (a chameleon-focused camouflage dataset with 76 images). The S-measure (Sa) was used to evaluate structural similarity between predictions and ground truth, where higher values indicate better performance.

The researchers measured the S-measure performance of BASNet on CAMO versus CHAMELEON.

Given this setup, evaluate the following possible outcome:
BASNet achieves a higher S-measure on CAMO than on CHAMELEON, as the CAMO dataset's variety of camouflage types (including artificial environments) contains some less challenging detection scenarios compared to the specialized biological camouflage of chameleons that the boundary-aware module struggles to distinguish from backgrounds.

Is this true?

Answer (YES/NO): NO